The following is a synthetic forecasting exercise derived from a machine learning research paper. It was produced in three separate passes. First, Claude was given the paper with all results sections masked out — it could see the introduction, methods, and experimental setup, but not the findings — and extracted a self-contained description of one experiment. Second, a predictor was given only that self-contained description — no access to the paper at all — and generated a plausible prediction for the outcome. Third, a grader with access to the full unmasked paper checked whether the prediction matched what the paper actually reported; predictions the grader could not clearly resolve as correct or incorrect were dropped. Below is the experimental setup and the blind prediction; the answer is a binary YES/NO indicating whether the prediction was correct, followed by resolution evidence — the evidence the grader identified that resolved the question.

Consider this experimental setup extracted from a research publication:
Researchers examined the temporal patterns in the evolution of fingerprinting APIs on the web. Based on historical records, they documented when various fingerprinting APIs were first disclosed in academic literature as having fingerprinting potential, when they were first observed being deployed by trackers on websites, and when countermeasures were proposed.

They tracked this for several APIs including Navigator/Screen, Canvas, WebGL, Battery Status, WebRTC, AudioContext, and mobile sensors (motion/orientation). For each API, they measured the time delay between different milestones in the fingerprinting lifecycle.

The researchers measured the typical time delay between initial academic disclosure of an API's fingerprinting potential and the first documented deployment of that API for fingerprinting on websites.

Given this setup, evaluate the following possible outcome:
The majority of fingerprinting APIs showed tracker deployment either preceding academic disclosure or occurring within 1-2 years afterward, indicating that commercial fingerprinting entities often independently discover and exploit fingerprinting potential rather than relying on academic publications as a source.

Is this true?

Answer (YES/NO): NO